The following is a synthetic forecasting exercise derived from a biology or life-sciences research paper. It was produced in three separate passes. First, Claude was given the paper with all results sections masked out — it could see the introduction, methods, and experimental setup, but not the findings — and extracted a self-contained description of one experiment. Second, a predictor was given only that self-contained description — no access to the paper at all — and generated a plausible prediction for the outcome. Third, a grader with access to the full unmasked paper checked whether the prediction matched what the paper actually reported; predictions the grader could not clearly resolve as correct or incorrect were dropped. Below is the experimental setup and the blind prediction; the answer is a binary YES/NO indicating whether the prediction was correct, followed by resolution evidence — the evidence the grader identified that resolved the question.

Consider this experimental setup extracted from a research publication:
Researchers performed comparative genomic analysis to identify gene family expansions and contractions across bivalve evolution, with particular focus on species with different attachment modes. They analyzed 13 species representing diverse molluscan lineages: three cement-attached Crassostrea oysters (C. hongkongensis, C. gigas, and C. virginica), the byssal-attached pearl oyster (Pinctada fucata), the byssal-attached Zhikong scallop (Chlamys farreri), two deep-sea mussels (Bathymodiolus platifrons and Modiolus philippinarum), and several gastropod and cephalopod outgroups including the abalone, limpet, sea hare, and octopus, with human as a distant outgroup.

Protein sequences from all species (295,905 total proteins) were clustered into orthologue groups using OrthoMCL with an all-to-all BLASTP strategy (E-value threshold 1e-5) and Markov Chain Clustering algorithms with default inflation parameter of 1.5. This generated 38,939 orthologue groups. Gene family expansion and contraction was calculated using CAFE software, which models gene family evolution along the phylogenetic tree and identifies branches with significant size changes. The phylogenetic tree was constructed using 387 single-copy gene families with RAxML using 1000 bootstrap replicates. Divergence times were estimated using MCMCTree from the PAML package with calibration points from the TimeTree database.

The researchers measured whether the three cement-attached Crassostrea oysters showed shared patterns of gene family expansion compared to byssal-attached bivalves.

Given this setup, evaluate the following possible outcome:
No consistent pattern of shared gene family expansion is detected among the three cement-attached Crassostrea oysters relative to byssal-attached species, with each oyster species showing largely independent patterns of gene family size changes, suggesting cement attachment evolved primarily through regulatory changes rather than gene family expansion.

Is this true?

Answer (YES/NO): NO